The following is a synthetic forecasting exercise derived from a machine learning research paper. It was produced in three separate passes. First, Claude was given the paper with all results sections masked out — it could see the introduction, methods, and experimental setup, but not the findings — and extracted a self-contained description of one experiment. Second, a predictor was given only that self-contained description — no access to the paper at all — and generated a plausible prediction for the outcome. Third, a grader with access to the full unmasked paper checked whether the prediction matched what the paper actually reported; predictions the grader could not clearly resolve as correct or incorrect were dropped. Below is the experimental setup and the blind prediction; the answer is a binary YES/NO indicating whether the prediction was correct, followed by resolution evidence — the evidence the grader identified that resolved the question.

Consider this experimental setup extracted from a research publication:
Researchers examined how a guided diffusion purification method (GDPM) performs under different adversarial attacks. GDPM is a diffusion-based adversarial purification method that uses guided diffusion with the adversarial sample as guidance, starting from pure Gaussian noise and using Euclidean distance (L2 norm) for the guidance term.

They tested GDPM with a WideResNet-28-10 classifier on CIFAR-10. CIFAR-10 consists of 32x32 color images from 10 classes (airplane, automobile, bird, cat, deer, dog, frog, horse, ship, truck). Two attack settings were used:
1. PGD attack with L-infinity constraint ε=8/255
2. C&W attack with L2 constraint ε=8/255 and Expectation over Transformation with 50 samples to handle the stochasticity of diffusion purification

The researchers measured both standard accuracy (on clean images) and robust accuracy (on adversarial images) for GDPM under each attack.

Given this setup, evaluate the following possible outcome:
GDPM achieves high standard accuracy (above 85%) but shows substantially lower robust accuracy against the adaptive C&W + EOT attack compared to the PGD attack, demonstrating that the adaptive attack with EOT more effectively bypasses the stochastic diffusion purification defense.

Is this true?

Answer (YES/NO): NO